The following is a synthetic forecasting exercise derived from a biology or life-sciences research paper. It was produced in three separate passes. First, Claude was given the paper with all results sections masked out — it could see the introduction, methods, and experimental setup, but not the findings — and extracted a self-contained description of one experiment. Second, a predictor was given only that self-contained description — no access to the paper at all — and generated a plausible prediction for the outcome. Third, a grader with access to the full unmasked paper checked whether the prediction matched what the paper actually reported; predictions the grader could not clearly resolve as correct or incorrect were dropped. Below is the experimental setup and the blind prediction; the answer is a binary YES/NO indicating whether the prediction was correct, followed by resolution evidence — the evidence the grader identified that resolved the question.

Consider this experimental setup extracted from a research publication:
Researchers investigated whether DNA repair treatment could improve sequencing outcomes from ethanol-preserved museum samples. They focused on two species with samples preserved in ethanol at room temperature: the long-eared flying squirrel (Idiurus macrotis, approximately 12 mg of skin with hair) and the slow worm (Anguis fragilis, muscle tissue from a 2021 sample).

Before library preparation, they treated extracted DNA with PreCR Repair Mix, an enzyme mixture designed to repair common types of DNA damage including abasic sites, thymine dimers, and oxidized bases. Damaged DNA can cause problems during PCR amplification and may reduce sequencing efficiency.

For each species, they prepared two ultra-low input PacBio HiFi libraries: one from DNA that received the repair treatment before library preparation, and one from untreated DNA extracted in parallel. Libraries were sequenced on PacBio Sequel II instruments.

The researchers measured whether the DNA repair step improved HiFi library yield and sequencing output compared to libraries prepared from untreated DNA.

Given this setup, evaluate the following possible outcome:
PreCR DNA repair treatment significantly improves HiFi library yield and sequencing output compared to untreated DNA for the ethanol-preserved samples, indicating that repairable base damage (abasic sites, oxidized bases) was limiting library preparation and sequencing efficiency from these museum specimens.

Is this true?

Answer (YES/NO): NO